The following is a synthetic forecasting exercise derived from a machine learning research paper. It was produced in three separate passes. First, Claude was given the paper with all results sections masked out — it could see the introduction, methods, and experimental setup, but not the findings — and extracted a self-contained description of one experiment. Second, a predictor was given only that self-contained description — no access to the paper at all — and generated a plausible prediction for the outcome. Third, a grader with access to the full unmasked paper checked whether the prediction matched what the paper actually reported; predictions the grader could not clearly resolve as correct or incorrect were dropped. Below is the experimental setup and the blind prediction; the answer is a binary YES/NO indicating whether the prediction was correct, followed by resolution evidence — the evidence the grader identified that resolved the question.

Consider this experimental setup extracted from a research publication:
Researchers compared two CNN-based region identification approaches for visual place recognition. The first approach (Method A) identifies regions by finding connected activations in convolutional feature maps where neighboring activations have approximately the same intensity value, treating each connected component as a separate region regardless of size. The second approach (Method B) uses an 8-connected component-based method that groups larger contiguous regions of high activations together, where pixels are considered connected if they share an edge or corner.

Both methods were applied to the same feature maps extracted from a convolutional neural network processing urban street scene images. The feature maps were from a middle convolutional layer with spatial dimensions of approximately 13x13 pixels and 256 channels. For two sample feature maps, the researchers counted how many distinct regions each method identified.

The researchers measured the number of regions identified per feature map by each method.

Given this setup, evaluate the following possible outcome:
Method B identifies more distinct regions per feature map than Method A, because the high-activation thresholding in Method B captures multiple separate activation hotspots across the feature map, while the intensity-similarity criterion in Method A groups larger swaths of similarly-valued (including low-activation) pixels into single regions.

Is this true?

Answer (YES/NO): NO